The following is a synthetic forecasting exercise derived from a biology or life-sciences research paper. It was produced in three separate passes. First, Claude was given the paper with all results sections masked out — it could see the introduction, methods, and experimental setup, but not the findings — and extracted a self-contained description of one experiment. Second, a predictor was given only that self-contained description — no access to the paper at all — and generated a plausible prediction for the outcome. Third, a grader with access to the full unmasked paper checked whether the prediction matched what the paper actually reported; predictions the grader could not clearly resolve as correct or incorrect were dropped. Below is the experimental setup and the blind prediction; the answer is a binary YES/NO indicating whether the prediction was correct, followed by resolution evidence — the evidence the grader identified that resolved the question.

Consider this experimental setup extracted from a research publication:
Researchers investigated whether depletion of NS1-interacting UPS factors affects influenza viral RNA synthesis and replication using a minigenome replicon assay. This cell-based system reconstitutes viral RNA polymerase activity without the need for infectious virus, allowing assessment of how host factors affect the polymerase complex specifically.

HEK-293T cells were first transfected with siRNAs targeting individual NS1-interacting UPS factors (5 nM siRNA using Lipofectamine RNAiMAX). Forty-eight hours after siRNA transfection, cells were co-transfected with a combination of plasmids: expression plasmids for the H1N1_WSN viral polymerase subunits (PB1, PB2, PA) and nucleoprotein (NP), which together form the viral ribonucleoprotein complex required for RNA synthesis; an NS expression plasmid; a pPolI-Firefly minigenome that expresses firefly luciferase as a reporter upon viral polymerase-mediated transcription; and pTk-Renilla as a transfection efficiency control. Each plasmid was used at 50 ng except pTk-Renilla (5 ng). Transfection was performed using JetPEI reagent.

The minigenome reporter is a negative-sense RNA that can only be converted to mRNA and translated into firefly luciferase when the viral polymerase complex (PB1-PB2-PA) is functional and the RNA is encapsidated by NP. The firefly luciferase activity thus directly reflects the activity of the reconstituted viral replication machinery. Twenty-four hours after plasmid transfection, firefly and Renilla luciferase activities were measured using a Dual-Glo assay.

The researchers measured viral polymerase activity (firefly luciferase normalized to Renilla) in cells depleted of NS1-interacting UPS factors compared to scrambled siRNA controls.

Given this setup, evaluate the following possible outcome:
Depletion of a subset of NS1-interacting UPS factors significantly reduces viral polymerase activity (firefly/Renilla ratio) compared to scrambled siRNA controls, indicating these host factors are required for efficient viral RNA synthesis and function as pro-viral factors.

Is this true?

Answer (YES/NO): YES